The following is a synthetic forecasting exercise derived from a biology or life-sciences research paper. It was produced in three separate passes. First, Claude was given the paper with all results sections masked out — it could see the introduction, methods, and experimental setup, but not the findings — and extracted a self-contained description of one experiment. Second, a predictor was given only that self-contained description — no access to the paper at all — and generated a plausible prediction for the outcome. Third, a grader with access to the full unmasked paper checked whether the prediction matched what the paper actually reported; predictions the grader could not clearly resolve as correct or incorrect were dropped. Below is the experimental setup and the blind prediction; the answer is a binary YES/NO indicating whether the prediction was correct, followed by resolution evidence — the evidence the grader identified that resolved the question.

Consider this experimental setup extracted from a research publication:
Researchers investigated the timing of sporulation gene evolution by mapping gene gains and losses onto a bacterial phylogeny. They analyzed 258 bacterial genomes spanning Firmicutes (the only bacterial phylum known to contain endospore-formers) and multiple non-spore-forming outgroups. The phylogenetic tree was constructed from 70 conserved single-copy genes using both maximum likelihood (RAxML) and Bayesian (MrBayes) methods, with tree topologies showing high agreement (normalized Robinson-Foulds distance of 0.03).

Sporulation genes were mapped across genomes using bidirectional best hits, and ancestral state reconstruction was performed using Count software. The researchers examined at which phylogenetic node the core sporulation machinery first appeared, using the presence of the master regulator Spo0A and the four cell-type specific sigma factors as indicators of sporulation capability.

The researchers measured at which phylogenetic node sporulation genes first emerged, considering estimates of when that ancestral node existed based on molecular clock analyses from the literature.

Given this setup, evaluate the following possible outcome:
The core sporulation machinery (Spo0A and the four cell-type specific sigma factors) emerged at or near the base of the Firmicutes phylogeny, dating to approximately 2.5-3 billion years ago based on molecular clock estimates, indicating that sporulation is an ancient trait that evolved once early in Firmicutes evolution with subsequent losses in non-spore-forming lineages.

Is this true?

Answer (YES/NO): YES